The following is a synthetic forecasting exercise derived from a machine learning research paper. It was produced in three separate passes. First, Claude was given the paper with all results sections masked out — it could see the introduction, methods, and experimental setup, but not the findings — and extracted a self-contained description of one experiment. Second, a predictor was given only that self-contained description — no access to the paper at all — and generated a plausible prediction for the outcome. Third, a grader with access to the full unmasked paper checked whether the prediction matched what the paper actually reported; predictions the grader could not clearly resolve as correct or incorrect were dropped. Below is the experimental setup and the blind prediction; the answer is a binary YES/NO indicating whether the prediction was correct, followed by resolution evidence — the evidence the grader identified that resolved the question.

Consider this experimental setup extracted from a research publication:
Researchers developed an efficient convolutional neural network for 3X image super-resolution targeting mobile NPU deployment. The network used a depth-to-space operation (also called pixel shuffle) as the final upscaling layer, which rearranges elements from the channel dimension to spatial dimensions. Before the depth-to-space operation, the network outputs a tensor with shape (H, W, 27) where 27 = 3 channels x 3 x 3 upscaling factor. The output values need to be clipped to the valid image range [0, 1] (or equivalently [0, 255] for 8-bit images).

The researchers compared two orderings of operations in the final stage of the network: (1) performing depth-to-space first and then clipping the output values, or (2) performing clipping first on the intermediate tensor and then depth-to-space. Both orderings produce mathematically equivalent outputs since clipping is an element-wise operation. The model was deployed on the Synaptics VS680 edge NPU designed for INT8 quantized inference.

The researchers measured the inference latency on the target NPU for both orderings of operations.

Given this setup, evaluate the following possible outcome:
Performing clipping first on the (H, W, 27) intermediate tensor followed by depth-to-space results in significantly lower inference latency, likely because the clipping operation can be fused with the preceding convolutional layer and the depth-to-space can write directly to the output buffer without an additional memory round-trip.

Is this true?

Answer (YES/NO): YES